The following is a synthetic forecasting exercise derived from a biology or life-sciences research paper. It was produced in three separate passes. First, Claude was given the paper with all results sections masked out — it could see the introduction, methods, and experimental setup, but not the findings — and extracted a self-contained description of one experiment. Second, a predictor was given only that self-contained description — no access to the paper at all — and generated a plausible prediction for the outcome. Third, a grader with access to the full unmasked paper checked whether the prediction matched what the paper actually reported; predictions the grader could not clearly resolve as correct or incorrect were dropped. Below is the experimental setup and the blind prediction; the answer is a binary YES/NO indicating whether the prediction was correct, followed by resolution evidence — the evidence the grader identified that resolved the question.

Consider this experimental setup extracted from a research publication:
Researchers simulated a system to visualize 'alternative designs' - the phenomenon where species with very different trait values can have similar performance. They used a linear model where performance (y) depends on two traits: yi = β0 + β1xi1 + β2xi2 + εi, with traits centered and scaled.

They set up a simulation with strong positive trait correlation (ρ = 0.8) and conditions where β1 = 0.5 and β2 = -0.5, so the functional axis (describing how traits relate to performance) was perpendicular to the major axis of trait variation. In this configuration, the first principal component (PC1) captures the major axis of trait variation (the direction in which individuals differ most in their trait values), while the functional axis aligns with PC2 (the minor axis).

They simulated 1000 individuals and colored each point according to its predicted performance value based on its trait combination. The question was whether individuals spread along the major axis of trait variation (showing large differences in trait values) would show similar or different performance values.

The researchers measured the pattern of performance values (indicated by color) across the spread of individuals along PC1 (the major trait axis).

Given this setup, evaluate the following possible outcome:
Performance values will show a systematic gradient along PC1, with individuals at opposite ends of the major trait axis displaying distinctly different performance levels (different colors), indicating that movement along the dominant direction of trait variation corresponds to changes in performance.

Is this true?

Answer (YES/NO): NO